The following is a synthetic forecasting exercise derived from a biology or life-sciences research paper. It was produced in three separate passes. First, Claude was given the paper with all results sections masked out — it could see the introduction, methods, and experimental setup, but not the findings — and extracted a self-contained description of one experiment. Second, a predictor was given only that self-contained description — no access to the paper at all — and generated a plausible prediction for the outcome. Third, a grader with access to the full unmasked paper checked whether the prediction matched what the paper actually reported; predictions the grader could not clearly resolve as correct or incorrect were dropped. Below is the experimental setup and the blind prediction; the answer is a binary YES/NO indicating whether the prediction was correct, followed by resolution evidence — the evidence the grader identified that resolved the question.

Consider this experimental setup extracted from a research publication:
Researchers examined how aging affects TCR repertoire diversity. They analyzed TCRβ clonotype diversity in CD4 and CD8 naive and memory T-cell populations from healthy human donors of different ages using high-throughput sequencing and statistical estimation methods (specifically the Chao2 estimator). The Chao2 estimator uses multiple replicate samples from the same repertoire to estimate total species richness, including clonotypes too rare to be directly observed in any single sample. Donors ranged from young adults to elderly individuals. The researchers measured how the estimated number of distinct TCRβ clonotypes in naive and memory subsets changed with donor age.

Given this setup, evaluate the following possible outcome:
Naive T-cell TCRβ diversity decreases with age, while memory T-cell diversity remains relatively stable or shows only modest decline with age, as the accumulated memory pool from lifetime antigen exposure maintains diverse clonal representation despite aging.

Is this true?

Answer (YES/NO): NO